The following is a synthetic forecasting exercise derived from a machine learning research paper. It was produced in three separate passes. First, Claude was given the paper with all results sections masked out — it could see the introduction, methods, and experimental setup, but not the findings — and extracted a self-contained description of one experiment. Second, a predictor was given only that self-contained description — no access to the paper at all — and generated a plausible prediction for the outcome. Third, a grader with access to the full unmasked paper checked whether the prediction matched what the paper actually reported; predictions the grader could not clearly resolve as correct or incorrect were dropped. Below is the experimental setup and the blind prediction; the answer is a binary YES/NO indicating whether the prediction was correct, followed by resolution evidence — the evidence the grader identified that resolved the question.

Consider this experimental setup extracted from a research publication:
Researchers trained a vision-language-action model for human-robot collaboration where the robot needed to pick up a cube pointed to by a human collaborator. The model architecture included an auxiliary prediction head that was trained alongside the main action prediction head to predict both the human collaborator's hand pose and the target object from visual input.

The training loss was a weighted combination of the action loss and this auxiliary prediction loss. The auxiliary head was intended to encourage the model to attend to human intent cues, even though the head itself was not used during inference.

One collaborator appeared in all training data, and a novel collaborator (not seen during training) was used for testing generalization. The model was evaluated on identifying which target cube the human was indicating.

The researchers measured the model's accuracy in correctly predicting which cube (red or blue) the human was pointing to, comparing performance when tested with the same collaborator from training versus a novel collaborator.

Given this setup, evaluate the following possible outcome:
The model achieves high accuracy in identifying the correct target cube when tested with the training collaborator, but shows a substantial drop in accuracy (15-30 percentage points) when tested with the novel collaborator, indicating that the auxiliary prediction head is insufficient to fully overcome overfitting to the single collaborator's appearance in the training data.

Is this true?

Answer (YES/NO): NO